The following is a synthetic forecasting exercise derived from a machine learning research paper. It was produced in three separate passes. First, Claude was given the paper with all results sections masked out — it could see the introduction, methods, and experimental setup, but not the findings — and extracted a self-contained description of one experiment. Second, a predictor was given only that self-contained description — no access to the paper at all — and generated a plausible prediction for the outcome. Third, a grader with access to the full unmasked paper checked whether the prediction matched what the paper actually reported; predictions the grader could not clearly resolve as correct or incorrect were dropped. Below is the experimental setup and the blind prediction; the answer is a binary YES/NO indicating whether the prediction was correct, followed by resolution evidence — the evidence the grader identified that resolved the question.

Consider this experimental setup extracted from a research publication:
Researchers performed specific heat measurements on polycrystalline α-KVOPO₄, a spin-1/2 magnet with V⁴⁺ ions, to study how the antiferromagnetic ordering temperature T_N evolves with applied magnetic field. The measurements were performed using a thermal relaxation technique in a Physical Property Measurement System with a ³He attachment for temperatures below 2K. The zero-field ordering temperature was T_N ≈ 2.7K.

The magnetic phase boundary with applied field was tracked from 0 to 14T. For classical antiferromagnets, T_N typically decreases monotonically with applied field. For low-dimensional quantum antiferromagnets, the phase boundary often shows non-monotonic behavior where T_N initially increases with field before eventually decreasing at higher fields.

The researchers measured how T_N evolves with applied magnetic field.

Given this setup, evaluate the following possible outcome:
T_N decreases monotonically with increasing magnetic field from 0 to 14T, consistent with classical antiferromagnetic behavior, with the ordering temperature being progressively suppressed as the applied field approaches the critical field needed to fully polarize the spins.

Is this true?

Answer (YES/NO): NO